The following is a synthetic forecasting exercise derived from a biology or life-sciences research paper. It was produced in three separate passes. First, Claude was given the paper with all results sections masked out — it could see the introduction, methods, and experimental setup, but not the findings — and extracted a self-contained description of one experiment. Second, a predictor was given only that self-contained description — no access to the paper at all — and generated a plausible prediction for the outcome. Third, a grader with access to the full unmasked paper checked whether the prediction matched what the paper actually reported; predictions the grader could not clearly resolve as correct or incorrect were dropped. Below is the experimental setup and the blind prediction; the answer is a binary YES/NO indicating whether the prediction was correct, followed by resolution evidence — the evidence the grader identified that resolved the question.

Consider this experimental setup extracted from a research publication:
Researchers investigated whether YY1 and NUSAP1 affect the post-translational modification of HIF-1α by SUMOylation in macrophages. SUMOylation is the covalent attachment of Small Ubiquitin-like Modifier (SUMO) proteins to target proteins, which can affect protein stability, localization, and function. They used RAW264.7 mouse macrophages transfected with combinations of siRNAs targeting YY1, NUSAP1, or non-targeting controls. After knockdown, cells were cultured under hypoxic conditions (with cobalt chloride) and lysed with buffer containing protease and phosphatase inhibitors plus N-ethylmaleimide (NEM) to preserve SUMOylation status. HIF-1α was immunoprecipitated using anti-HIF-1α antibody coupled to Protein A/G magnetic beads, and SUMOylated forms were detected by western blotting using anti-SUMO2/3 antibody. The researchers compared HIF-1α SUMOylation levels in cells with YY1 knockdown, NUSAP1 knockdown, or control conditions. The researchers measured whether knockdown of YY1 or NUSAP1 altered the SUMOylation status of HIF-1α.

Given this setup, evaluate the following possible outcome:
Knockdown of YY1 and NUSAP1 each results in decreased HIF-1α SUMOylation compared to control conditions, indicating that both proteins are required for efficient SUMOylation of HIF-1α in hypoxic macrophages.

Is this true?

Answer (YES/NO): YES